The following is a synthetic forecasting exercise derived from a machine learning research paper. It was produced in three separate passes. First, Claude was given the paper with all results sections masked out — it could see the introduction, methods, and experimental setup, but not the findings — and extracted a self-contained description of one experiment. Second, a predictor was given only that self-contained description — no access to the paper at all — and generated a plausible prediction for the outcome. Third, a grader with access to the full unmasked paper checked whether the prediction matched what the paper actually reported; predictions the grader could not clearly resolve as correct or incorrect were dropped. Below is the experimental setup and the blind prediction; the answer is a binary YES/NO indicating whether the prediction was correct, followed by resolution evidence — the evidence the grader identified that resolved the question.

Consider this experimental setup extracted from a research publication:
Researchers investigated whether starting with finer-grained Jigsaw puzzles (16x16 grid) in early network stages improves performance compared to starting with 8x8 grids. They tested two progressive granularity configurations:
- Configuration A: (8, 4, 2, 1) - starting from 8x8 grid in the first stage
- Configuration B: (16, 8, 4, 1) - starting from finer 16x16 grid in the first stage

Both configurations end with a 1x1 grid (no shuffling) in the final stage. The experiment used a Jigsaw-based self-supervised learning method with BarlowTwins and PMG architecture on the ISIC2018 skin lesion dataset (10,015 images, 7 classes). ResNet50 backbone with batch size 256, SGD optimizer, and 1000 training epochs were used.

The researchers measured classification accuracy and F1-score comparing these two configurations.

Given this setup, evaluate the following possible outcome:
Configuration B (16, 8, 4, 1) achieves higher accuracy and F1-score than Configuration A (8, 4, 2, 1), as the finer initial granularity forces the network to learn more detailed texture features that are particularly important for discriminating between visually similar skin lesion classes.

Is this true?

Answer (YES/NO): NO